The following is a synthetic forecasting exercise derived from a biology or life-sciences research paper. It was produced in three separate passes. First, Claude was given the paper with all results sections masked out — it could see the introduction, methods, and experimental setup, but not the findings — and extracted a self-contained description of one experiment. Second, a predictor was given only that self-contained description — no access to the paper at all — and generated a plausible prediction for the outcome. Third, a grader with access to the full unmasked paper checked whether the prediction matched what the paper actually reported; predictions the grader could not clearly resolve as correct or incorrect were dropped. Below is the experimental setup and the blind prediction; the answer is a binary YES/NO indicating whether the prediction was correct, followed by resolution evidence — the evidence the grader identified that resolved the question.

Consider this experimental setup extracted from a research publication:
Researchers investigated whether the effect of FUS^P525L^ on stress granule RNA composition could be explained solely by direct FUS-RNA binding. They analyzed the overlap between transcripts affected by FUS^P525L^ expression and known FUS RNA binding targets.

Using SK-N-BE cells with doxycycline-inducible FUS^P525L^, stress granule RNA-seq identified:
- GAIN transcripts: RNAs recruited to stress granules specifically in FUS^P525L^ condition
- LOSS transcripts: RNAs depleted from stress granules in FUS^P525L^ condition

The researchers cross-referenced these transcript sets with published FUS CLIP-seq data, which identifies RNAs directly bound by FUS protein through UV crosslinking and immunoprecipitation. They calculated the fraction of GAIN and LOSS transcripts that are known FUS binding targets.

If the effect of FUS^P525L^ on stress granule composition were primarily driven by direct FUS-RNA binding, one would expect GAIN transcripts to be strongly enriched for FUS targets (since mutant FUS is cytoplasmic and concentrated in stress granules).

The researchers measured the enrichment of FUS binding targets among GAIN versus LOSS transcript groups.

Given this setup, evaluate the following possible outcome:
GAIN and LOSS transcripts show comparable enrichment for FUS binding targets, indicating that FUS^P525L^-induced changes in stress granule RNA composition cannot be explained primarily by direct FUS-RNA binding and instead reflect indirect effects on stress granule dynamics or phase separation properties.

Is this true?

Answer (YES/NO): NO